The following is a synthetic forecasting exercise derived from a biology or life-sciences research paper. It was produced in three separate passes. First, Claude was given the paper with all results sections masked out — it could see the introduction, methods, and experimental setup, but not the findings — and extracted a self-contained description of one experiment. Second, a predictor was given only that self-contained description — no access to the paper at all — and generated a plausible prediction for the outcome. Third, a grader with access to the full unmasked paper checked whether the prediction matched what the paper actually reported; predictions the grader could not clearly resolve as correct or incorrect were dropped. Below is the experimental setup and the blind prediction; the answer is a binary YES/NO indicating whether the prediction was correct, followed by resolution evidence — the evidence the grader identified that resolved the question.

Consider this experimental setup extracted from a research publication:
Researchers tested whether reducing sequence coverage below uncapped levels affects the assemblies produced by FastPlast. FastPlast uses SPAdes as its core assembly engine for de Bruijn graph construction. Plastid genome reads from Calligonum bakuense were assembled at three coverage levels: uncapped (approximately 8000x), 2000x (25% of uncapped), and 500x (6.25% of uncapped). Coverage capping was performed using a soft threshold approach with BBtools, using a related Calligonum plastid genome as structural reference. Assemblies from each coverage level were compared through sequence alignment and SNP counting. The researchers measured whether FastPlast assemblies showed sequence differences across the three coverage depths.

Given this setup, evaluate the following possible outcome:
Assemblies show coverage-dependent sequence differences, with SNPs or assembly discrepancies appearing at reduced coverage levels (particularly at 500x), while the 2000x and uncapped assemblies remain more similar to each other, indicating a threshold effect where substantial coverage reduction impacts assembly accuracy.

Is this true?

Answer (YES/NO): NO